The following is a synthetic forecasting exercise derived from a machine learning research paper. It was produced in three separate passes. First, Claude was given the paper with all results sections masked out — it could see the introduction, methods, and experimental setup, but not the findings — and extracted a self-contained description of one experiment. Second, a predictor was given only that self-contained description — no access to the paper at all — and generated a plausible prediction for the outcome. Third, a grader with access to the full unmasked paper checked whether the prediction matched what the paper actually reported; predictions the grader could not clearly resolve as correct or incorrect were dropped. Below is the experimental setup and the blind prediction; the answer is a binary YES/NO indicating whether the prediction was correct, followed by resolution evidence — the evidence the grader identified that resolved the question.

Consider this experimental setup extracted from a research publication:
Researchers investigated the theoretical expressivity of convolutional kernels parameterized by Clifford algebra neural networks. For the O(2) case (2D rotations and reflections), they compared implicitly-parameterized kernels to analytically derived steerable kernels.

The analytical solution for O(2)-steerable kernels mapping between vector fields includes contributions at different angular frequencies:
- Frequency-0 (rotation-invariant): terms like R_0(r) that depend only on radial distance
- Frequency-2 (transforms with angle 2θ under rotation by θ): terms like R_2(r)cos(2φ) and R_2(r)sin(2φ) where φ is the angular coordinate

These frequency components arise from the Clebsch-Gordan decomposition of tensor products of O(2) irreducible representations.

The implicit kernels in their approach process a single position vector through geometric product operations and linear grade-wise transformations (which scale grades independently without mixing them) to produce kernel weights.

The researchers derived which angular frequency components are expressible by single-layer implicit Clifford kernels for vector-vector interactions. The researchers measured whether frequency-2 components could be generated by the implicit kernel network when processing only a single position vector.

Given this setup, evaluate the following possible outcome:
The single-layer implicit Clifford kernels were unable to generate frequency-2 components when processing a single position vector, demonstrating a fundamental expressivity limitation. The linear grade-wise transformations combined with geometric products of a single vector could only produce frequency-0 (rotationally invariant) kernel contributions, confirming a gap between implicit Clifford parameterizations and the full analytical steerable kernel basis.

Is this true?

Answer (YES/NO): YES